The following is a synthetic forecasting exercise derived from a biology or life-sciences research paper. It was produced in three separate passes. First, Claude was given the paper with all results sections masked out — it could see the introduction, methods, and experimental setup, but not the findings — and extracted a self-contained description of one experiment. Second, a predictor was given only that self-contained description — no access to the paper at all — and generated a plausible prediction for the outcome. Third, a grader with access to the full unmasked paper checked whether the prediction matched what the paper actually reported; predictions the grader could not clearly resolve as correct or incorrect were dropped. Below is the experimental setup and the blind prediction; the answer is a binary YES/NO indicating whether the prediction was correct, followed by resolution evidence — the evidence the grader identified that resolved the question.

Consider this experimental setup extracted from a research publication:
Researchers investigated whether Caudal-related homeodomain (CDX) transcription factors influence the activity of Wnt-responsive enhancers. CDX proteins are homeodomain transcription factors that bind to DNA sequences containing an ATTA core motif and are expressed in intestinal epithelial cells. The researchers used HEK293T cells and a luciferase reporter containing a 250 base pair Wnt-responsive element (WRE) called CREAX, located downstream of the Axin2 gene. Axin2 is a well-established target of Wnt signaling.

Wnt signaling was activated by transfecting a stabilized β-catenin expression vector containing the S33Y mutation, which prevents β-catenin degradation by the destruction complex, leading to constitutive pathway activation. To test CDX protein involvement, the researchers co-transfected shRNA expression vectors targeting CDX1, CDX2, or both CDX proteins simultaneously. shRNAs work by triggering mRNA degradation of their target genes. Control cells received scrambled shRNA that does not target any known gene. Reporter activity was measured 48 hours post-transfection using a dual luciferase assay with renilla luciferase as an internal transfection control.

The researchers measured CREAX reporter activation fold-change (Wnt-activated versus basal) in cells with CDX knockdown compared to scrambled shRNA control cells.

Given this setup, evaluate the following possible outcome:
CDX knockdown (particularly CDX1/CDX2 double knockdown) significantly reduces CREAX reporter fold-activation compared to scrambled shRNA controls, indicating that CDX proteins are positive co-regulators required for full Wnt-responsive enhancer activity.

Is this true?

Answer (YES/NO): YES